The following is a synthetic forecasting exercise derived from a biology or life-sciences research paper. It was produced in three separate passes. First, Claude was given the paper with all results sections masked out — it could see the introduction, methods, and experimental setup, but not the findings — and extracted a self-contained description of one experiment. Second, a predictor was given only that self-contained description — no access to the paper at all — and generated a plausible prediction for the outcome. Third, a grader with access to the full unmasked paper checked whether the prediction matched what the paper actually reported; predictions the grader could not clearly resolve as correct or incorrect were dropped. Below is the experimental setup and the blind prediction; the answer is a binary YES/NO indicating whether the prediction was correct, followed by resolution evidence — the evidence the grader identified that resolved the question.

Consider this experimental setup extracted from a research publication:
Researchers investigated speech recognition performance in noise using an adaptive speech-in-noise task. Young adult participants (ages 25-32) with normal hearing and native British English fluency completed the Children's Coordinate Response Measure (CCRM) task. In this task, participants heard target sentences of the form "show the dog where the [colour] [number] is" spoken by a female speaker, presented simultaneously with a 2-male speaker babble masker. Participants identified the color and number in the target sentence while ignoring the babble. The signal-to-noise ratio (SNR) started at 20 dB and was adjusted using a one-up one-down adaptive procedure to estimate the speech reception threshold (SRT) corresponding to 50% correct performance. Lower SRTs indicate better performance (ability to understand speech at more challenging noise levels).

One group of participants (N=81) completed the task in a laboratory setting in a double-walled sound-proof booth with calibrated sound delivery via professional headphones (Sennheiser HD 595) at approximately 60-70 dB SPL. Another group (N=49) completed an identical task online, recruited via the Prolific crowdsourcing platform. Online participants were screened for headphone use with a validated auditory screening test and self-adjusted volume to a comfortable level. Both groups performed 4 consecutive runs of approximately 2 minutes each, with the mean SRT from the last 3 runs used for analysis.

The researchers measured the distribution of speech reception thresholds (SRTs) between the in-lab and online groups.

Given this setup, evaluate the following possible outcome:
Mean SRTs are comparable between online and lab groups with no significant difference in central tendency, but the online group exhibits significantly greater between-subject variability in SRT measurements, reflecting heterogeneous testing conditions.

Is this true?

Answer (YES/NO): NO